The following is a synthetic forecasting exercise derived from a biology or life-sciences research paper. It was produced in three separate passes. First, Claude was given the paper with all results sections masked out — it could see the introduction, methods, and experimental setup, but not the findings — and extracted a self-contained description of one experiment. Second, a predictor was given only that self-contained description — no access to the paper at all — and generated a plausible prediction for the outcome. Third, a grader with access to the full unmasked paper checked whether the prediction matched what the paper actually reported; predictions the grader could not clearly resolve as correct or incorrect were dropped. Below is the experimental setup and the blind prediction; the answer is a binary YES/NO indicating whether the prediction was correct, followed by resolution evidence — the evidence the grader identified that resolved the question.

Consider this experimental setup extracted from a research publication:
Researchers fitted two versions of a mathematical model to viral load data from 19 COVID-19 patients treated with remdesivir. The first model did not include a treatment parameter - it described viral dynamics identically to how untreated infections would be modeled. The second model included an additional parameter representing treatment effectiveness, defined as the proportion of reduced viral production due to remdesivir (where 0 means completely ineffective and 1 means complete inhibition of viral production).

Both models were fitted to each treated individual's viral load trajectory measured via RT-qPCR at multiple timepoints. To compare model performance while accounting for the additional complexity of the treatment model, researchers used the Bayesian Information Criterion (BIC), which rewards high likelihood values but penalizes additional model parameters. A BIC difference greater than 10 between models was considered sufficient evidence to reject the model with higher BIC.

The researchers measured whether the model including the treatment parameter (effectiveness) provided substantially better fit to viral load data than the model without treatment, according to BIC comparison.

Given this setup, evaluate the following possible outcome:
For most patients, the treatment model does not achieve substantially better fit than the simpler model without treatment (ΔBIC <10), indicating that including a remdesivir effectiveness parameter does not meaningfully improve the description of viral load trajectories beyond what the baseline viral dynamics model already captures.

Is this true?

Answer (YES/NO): YES